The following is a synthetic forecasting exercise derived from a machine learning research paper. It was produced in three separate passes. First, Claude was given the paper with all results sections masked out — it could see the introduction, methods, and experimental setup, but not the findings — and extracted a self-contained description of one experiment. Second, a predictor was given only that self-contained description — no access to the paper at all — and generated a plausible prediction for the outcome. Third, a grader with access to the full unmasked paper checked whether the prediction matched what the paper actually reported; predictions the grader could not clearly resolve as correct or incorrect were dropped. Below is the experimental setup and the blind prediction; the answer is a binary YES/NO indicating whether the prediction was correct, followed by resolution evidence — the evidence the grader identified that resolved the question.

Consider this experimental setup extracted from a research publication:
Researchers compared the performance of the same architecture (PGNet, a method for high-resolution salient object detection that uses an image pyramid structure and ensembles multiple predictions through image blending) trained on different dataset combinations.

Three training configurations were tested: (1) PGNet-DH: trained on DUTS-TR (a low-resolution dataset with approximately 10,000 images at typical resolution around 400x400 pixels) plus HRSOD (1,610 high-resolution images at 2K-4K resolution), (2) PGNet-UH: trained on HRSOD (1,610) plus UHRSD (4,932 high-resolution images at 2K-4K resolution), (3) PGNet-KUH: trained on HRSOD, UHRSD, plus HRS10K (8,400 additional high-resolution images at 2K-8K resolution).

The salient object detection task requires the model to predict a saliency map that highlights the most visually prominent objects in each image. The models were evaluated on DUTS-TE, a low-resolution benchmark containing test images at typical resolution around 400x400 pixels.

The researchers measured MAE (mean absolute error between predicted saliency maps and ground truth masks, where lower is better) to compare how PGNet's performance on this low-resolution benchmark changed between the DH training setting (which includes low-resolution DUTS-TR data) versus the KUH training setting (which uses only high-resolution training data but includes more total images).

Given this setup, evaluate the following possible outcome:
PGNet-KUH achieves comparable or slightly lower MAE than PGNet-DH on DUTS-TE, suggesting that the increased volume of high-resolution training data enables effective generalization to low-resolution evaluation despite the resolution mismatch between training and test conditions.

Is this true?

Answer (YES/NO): NO